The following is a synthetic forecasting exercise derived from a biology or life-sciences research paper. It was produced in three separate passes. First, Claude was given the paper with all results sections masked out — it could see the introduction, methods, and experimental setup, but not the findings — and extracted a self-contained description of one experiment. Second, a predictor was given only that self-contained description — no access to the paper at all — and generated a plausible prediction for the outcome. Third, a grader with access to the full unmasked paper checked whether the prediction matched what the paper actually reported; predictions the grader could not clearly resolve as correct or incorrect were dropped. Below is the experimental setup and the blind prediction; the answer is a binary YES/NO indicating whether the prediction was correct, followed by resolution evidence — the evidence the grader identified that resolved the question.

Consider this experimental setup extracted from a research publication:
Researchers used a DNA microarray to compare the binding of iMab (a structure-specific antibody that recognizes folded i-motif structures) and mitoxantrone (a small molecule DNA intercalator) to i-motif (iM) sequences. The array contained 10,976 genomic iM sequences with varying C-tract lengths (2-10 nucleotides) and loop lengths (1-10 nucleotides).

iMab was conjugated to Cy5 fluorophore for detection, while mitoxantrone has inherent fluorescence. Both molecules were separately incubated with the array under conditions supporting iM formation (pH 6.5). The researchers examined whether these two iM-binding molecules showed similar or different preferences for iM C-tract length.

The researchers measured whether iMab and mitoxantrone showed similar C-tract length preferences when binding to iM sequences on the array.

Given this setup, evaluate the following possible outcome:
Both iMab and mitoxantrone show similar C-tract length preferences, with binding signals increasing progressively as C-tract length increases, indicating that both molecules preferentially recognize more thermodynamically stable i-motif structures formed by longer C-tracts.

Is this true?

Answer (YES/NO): NO